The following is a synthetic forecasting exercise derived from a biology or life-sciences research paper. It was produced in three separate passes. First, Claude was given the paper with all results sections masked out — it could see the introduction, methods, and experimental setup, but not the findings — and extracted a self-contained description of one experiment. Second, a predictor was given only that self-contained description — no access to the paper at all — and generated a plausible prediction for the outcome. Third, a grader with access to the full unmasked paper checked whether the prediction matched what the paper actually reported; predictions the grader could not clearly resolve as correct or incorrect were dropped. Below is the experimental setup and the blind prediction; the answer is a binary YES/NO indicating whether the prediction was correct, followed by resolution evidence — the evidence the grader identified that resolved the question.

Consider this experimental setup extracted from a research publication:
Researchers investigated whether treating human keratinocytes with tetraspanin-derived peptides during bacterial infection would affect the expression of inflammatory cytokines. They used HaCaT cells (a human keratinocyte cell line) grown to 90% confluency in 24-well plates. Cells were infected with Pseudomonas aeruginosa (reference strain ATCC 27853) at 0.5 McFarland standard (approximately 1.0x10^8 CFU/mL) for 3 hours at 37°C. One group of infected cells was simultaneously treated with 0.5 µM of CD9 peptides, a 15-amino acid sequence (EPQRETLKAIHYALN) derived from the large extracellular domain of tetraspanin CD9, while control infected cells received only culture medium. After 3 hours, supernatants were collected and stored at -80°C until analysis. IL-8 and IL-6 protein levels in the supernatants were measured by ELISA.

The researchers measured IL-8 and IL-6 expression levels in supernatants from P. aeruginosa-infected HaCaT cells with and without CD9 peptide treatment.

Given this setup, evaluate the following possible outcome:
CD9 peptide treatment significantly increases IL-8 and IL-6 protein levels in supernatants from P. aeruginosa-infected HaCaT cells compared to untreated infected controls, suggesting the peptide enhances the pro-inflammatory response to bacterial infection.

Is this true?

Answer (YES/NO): NO